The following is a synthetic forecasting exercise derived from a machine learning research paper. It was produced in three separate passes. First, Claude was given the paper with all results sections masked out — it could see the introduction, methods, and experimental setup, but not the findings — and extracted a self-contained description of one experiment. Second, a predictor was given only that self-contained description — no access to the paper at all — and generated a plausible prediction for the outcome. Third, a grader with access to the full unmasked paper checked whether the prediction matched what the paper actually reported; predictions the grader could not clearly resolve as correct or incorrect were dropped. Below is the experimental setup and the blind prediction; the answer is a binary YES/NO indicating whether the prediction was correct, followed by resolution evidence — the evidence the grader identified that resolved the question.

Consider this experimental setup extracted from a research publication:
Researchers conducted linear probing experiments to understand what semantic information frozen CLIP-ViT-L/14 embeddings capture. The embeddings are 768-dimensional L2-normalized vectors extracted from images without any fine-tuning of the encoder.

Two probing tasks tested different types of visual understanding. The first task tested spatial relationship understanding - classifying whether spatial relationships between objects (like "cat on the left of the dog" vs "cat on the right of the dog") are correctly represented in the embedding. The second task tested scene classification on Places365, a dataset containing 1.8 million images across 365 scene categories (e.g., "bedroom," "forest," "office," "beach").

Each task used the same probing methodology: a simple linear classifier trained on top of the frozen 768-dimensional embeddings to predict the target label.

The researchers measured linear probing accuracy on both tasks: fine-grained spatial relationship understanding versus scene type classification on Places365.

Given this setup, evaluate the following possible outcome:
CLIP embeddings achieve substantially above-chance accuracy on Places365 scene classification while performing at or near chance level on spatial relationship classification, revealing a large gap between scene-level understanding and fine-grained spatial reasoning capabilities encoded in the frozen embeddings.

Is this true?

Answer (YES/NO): YES